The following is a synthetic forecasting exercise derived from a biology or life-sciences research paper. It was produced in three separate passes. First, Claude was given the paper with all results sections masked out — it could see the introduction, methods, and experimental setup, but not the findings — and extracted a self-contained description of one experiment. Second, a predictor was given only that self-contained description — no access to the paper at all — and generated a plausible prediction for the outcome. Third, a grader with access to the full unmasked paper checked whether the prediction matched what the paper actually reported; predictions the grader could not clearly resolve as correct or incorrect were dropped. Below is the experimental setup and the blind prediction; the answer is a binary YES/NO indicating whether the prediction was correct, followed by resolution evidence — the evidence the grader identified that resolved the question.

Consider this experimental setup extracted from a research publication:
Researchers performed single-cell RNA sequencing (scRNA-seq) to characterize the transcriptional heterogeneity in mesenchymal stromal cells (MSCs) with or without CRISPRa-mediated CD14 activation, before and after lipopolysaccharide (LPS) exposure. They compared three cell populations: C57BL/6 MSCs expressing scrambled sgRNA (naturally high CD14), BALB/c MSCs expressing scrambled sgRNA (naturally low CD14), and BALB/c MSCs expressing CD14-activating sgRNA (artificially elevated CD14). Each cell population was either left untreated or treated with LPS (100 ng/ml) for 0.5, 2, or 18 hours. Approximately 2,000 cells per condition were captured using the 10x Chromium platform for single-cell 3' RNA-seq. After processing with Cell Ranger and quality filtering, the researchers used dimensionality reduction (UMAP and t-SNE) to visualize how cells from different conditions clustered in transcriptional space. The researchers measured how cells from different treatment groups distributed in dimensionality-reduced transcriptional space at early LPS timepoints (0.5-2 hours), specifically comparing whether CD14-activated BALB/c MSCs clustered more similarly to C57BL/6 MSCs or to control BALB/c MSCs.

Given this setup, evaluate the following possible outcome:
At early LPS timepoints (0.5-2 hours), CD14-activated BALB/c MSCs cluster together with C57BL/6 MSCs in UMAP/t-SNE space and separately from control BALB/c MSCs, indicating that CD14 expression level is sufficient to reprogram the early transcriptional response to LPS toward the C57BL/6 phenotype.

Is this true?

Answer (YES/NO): NO